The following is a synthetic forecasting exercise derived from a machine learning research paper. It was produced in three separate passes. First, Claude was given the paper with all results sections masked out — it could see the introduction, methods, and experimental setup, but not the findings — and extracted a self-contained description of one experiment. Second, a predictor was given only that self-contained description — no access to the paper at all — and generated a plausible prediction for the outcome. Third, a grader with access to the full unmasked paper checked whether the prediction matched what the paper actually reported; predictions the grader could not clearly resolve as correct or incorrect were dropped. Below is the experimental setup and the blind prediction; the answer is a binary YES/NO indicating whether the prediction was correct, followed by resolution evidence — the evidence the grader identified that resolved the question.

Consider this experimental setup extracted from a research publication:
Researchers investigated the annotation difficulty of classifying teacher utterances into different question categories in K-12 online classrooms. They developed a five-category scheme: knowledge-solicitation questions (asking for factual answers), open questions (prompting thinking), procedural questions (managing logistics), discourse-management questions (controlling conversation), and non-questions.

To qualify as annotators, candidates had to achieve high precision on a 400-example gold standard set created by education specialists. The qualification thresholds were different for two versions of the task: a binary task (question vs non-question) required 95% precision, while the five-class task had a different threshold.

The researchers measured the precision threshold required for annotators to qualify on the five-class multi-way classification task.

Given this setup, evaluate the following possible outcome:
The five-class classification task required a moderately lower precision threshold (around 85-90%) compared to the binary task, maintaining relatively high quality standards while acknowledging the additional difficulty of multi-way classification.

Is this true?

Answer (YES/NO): YES